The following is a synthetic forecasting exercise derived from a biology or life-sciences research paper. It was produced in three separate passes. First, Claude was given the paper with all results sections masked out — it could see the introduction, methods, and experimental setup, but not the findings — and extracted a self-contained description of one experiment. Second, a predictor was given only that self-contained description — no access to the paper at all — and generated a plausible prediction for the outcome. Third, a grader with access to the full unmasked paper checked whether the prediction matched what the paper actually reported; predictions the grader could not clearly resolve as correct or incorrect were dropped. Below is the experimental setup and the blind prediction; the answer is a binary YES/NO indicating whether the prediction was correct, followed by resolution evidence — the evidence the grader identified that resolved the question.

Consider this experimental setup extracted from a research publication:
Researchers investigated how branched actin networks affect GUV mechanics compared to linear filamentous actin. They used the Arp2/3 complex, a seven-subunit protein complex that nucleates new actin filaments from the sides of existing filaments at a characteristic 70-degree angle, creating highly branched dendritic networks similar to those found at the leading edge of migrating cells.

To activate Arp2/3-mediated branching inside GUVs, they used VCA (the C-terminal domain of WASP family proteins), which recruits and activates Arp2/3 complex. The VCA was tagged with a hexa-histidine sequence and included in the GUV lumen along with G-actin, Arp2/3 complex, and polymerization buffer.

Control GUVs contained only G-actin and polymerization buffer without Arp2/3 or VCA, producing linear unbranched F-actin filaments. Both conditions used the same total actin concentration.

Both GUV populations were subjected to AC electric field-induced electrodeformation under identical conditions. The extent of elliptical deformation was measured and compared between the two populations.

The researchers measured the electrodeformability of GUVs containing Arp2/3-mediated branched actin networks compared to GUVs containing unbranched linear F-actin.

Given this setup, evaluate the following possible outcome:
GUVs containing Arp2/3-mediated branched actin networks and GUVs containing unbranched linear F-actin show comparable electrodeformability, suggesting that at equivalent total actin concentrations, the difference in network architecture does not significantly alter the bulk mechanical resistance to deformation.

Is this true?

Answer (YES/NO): NO